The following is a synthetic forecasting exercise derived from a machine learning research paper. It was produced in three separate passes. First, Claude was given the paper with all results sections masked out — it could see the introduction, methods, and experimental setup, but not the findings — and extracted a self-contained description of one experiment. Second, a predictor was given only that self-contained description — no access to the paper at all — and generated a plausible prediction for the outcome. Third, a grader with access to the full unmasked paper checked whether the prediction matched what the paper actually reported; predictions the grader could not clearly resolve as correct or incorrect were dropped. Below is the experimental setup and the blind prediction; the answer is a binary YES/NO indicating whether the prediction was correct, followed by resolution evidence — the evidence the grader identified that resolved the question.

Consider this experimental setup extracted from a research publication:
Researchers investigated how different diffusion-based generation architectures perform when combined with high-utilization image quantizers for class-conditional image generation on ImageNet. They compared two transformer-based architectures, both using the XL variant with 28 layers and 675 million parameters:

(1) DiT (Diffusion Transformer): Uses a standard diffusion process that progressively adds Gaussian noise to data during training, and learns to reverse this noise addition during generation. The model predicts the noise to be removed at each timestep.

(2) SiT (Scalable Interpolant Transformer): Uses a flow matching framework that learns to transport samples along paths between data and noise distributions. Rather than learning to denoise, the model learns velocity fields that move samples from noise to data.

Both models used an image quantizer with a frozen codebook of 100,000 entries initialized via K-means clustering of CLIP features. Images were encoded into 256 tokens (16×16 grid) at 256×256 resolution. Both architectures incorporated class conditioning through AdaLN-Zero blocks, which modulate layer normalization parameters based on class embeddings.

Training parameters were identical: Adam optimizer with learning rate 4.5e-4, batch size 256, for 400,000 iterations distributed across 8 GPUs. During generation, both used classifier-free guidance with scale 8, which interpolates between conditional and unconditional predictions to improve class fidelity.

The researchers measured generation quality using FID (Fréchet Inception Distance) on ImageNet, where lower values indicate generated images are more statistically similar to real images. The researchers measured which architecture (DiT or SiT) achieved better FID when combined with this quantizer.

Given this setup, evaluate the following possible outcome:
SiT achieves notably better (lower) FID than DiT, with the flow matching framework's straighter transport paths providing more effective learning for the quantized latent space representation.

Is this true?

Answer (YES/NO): YES